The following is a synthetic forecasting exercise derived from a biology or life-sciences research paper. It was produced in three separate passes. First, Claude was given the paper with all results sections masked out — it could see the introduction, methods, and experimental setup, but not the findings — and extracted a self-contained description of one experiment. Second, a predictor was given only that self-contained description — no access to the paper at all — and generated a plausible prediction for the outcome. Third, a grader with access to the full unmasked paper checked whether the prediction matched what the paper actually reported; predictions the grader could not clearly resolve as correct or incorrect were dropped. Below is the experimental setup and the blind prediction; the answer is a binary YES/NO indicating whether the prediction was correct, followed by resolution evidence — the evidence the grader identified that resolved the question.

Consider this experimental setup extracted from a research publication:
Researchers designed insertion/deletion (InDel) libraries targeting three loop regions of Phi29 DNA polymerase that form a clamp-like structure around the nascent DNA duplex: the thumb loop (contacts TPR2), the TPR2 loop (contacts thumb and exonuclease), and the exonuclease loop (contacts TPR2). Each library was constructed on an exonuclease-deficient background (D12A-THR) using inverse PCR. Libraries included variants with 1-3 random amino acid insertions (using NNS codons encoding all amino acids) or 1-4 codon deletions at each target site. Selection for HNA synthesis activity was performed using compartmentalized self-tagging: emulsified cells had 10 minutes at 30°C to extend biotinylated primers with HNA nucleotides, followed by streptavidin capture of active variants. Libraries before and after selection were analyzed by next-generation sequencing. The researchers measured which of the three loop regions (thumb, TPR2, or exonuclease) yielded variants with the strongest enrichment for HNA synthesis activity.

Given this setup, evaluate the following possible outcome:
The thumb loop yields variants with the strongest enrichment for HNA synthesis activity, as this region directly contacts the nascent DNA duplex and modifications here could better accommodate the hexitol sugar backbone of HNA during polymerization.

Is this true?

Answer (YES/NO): YES